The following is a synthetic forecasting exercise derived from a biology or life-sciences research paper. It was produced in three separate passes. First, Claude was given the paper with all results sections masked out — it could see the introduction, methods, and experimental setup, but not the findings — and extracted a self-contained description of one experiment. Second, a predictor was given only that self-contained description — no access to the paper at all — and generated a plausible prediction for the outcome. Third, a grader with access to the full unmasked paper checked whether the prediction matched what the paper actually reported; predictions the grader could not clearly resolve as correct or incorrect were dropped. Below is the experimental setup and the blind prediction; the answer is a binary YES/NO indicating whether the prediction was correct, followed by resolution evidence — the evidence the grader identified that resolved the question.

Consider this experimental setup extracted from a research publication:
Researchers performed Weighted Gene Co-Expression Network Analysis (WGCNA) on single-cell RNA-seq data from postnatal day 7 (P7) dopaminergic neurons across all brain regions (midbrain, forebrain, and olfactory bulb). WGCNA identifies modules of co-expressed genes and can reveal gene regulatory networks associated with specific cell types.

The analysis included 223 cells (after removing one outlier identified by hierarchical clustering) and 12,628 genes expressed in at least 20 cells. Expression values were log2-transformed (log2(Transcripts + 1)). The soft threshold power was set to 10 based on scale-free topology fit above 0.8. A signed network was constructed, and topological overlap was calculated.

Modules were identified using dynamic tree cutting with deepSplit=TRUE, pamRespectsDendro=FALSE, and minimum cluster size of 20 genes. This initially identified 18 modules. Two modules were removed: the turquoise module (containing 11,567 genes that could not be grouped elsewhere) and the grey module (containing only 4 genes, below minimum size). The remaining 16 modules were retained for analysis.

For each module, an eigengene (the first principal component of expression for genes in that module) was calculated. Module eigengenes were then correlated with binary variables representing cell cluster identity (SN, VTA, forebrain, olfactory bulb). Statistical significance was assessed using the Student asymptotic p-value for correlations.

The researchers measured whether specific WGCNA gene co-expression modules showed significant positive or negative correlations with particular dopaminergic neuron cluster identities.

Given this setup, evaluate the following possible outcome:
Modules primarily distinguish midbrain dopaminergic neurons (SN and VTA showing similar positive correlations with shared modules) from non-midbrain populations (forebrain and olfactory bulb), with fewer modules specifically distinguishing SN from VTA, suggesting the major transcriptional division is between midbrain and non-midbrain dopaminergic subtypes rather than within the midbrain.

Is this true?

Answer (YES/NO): NO